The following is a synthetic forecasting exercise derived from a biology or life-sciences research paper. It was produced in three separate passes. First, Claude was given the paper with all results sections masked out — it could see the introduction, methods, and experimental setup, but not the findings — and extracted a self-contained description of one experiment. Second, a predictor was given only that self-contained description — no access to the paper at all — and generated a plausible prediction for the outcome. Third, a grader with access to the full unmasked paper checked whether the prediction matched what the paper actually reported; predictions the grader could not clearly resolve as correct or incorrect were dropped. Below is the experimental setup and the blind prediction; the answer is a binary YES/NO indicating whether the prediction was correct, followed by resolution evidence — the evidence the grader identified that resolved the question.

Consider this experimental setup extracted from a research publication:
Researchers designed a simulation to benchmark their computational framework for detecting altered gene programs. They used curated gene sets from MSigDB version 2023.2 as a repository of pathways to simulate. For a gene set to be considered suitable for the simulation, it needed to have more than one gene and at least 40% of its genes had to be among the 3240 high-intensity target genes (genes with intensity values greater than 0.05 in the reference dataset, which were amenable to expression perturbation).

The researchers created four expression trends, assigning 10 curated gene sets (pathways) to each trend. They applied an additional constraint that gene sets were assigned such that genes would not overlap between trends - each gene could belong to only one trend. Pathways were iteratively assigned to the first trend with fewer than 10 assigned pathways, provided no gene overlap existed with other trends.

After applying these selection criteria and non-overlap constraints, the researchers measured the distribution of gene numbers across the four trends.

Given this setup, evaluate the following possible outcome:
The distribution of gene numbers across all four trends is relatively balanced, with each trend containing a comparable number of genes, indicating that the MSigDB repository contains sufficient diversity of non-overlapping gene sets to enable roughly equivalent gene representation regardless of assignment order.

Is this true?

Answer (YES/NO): NO